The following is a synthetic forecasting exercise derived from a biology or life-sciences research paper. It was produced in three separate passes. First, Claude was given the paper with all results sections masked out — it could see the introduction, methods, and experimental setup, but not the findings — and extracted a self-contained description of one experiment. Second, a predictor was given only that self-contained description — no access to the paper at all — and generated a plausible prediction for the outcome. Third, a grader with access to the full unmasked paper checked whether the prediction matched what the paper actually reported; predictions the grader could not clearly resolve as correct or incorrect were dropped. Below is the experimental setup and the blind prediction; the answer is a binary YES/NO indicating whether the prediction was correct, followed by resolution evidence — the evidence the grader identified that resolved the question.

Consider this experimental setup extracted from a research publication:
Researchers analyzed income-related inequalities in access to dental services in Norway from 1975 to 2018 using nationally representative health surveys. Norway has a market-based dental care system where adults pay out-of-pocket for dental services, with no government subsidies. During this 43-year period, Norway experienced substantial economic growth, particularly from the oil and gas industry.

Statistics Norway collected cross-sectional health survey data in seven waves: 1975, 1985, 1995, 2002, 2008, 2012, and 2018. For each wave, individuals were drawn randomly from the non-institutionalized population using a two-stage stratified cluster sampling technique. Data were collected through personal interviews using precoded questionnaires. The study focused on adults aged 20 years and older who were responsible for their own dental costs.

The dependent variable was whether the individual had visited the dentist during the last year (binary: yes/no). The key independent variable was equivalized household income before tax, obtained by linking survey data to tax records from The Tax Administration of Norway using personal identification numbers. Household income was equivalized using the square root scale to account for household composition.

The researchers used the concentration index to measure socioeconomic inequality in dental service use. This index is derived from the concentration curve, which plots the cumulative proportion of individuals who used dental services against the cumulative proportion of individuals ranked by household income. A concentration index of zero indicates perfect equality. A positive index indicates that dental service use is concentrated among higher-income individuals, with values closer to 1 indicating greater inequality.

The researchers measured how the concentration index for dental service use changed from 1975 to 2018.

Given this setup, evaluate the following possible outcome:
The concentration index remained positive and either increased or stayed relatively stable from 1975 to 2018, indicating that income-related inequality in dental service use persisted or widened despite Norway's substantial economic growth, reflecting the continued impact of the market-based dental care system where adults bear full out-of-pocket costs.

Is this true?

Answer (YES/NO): NO